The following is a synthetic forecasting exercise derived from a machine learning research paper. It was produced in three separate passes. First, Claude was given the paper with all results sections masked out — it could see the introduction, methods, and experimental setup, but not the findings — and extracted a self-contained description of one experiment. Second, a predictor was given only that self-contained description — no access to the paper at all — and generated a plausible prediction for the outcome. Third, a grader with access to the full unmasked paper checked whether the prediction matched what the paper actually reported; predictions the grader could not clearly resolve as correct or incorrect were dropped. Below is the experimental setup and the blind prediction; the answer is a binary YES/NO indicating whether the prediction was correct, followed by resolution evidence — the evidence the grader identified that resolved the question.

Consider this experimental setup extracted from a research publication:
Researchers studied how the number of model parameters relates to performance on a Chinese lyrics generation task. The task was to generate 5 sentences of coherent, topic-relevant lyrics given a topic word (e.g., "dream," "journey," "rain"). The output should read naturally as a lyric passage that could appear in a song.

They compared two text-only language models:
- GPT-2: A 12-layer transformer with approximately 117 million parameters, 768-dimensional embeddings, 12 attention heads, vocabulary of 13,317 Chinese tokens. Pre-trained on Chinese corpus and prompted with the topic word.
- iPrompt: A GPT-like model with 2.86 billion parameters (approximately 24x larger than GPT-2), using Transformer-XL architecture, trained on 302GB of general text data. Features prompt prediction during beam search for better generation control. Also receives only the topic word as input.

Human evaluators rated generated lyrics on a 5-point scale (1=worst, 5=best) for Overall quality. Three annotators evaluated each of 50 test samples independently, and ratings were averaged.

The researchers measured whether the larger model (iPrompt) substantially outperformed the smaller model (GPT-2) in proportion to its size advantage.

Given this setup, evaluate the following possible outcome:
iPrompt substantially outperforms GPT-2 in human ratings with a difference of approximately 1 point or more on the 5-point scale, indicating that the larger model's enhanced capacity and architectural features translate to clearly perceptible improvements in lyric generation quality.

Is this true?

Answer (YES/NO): NO